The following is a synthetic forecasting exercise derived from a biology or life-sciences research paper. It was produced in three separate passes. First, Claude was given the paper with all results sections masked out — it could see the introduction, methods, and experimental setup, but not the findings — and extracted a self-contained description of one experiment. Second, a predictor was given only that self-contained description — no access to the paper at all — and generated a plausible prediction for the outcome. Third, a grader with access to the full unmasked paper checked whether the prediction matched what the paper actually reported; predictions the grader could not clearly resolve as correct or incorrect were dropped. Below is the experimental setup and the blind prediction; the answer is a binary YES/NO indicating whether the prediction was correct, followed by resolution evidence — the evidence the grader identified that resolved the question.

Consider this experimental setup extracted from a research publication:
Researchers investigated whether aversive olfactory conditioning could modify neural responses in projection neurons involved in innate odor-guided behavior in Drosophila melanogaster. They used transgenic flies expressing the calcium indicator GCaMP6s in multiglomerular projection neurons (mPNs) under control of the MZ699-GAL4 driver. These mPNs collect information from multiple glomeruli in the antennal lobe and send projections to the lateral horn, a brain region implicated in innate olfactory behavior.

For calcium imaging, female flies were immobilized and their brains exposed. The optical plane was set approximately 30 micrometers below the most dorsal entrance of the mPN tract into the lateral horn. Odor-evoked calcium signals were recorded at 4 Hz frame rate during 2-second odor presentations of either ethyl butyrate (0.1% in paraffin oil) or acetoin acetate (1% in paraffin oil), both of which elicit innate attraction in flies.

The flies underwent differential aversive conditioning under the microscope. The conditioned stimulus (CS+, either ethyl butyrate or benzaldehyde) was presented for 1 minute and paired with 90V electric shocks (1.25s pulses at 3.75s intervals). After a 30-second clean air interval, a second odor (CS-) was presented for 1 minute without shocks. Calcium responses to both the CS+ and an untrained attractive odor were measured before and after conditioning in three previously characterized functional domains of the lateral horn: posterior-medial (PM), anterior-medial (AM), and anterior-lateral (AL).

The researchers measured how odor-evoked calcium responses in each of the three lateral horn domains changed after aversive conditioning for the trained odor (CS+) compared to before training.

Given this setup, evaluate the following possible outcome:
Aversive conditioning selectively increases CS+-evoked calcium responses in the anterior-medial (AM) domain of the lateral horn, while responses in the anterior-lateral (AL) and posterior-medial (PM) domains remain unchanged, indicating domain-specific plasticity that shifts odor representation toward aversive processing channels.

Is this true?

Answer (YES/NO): NO